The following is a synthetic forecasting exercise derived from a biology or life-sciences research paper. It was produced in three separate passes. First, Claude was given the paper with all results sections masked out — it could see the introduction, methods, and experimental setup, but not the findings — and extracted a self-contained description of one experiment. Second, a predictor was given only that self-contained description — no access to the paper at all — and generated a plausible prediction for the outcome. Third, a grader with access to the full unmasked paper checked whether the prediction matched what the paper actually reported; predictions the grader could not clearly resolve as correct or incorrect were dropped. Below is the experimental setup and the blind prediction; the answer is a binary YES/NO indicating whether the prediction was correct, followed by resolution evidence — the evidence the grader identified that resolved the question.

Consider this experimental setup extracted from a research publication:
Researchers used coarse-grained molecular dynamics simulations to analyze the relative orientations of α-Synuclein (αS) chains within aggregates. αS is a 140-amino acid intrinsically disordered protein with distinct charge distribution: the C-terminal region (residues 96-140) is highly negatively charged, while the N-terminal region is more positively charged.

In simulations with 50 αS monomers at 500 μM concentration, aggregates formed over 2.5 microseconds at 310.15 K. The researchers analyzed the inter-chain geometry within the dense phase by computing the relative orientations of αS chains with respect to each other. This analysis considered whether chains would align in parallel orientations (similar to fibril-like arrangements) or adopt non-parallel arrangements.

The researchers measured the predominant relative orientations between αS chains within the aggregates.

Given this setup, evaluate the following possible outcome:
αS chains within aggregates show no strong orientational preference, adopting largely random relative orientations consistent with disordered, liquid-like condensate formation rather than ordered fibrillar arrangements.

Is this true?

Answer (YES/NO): NO